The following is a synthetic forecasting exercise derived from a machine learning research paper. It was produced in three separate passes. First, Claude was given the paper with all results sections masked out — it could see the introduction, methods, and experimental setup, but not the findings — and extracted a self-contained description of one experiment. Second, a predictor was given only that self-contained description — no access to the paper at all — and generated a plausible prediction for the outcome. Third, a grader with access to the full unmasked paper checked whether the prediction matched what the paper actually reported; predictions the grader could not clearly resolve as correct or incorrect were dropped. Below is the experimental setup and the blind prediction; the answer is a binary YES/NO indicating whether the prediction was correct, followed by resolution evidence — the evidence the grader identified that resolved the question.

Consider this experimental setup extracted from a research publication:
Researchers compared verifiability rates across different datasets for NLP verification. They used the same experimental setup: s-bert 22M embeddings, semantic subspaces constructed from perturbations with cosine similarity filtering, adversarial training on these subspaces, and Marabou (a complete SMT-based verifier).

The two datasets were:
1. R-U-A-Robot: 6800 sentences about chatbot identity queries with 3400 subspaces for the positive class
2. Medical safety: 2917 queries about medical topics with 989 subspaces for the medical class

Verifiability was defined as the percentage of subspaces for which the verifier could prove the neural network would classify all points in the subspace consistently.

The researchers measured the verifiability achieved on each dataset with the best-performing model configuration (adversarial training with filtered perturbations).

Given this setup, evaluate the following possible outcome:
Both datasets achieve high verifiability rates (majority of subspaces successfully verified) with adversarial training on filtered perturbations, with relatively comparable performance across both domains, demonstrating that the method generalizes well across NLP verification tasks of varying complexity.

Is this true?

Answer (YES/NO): NO